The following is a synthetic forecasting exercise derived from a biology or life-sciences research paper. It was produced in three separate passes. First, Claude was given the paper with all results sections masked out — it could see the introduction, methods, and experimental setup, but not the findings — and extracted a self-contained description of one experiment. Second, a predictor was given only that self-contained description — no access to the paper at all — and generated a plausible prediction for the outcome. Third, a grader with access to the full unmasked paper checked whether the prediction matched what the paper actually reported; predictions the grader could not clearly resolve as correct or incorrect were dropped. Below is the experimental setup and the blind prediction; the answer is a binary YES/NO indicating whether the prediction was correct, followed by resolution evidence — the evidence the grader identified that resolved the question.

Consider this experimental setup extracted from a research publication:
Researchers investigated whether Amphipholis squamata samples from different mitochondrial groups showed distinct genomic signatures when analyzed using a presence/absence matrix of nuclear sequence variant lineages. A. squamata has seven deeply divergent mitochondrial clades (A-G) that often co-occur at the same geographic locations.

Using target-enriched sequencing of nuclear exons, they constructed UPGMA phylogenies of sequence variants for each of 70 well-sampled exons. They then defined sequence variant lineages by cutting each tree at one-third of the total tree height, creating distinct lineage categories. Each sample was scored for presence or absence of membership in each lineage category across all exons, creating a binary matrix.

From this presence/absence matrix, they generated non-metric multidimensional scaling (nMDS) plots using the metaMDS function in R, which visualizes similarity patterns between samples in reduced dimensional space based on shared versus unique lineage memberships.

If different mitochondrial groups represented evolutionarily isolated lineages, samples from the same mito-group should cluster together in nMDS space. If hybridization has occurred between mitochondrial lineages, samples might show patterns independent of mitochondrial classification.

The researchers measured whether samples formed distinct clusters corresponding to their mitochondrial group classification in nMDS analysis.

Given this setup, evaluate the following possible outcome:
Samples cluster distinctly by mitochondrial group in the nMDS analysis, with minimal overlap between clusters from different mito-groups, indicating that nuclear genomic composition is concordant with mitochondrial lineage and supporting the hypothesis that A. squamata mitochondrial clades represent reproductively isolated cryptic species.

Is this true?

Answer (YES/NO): NO